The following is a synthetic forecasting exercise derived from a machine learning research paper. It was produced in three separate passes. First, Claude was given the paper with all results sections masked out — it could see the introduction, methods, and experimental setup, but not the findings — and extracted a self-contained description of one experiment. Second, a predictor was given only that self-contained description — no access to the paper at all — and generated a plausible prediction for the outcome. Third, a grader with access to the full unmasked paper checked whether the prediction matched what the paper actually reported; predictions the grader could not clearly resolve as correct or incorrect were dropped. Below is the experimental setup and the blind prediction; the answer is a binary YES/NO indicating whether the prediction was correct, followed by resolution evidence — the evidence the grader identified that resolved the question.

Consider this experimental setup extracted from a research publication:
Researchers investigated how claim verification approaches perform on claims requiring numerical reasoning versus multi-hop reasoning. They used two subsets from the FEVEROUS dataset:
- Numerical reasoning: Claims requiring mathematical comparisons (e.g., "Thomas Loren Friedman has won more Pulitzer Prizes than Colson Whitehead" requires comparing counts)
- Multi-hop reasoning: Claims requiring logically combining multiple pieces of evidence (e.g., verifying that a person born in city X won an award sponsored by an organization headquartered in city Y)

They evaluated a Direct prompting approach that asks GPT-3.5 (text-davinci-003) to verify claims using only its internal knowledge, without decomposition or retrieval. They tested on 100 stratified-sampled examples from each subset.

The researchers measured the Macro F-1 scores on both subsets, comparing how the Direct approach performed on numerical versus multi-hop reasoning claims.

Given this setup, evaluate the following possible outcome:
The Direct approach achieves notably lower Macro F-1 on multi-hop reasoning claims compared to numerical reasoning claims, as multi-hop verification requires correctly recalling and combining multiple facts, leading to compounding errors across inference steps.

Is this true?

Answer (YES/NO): NO